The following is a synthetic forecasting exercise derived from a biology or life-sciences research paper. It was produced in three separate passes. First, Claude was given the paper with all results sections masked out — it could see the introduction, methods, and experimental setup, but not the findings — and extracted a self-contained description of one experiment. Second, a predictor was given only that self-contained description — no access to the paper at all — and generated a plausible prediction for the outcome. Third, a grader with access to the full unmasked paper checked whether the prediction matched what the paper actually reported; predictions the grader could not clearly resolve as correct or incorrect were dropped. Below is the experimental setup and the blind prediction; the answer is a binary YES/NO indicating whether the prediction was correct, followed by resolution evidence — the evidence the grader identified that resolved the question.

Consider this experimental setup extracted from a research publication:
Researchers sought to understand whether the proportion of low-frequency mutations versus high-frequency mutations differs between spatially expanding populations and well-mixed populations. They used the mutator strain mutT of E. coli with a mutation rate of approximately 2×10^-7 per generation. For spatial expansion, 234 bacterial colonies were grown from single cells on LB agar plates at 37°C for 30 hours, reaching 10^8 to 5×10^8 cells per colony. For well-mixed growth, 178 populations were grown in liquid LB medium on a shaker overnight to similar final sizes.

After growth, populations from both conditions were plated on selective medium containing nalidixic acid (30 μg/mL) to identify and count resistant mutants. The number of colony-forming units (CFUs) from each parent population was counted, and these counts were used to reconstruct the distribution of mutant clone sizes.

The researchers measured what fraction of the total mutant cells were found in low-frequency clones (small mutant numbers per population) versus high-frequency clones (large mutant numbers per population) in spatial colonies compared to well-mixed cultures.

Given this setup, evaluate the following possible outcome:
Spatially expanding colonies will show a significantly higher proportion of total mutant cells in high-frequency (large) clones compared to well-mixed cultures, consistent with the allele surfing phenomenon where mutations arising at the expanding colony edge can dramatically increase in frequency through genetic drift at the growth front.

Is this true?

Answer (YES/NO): YES